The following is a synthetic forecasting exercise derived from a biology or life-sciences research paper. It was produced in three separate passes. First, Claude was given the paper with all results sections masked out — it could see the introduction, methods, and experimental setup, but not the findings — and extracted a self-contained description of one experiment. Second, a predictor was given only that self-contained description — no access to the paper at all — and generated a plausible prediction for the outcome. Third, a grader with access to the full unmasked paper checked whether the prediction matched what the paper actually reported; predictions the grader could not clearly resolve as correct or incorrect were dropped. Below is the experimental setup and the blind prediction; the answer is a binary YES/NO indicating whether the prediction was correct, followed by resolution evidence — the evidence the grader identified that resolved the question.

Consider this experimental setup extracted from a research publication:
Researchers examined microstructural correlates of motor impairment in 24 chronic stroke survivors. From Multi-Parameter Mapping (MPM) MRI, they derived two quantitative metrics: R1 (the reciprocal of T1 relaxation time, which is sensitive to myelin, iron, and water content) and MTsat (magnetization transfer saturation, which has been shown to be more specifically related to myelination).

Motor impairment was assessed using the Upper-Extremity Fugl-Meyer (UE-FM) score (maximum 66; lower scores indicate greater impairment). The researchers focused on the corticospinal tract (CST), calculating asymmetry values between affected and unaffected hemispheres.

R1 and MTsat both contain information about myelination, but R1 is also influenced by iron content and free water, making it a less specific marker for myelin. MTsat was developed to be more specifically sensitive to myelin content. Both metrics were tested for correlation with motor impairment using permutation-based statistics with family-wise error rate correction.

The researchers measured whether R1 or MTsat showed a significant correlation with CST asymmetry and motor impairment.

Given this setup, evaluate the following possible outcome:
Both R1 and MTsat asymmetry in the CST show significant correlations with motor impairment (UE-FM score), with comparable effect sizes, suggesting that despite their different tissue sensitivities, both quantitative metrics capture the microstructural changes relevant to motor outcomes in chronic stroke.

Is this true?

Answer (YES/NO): NO